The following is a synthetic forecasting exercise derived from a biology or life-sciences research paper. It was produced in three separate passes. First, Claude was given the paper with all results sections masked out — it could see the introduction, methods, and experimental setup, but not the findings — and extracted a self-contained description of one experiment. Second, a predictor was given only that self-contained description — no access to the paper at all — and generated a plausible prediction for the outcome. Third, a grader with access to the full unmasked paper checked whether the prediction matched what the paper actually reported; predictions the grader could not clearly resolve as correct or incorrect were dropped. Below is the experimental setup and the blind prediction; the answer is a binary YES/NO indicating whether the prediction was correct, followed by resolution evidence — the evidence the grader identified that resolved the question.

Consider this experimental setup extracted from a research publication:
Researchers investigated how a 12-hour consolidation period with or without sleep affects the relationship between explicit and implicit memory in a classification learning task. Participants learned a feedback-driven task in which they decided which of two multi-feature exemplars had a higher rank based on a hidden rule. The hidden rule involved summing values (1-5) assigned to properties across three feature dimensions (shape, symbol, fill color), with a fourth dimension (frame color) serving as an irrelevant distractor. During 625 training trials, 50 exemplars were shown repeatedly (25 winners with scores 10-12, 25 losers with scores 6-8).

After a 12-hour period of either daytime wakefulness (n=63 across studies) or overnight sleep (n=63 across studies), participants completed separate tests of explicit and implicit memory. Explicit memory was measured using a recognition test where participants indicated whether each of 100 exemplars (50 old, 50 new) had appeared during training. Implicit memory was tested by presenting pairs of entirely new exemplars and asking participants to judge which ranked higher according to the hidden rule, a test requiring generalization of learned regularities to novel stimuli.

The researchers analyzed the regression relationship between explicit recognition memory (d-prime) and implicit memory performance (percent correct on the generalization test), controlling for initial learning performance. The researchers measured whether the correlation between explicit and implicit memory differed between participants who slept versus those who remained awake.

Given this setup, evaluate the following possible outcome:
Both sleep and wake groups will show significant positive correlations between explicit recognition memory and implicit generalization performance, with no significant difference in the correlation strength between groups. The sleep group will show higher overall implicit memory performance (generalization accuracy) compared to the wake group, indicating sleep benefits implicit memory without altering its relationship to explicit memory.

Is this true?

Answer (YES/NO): NO